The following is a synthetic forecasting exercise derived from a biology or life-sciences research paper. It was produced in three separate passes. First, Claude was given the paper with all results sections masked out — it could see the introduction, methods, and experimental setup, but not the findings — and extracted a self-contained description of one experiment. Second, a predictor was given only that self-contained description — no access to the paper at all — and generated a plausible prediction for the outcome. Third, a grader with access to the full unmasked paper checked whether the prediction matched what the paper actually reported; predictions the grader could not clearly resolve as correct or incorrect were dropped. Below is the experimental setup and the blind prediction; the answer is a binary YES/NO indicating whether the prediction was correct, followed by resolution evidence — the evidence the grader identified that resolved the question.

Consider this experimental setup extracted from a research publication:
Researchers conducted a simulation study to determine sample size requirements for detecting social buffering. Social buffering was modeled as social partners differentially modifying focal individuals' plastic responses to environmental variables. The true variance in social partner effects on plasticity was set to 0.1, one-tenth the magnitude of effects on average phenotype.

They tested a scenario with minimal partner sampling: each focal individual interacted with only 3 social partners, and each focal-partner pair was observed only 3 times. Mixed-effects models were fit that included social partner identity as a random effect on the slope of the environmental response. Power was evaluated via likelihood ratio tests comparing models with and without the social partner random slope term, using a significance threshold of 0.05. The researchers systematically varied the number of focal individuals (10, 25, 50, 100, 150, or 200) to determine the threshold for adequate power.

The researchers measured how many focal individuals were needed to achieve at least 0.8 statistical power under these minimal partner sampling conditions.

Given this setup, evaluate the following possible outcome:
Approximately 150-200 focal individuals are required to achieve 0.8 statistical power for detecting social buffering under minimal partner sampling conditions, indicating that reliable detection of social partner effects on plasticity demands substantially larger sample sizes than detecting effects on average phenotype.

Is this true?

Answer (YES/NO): YES